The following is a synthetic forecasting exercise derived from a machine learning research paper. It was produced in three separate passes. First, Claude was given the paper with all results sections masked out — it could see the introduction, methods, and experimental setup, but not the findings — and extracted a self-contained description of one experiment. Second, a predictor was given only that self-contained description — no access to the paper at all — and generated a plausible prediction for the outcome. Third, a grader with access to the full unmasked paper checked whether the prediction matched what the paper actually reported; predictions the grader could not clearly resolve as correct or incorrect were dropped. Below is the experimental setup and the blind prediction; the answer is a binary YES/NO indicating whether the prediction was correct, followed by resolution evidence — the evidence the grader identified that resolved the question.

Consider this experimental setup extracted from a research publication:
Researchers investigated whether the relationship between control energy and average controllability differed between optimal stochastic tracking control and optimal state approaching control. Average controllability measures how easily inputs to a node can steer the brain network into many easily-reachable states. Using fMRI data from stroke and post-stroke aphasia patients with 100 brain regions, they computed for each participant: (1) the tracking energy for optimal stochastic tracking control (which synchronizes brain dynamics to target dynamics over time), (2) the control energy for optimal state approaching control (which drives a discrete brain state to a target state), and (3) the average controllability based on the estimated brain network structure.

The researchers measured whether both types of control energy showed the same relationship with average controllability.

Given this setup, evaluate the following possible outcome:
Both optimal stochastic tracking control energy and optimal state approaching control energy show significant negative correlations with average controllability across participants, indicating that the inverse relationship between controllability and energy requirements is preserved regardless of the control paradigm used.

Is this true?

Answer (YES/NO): NO